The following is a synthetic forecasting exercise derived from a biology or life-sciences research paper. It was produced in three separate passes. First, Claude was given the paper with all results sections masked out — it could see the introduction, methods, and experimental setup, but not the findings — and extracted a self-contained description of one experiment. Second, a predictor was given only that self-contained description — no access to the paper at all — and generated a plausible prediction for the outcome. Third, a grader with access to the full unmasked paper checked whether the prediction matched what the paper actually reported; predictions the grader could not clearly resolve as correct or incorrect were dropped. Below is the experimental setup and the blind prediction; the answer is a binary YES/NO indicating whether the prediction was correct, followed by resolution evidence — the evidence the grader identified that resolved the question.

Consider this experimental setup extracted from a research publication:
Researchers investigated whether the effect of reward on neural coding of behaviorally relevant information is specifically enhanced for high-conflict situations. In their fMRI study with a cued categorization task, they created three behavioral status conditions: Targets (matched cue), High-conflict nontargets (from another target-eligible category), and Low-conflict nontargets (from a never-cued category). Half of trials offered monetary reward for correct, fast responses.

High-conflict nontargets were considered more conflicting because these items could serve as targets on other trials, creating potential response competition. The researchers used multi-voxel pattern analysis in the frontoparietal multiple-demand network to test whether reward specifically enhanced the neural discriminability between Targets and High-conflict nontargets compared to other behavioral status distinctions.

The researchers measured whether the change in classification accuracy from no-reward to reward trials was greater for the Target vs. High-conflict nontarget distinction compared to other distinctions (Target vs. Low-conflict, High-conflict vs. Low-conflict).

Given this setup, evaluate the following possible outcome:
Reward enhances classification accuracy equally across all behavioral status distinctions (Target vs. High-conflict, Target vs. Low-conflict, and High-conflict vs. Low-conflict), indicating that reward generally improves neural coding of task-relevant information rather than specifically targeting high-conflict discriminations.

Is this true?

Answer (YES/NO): NO